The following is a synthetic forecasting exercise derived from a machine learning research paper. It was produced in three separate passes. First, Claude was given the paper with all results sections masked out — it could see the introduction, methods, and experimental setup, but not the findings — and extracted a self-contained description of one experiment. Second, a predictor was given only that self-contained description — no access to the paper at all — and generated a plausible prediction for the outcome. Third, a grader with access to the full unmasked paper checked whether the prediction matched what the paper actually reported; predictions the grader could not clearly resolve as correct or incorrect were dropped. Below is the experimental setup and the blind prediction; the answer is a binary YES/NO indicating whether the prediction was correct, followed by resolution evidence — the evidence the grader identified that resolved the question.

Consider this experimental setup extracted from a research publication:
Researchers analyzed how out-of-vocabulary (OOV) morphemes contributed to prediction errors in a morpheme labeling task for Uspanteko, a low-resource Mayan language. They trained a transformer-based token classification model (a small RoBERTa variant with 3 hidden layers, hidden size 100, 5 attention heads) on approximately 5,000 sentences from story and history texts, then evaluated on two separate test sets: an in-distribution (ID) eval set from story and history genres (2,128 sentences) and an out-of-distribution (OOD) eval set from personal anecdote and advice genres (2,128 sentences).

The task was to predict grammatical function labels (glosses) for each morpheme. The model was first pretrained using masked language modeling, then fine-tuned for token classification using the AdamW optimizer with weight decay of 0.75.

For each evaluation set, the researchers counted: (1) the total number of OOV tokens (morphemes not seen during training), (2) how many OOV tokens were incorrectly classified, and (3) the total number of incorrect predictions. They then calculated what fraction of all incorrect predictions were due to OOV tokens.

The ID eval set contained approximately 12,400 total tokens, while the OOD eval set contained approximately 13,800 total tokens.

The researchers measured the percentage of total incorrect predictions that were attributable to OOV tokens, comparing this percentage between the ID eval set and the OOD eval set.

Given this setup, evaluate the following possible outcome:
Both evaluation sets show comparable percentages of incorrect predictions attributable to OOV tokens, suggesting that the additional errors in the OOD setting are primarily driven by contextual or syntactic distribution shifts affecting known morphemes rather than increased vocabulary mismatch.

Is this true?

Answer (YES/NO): NO